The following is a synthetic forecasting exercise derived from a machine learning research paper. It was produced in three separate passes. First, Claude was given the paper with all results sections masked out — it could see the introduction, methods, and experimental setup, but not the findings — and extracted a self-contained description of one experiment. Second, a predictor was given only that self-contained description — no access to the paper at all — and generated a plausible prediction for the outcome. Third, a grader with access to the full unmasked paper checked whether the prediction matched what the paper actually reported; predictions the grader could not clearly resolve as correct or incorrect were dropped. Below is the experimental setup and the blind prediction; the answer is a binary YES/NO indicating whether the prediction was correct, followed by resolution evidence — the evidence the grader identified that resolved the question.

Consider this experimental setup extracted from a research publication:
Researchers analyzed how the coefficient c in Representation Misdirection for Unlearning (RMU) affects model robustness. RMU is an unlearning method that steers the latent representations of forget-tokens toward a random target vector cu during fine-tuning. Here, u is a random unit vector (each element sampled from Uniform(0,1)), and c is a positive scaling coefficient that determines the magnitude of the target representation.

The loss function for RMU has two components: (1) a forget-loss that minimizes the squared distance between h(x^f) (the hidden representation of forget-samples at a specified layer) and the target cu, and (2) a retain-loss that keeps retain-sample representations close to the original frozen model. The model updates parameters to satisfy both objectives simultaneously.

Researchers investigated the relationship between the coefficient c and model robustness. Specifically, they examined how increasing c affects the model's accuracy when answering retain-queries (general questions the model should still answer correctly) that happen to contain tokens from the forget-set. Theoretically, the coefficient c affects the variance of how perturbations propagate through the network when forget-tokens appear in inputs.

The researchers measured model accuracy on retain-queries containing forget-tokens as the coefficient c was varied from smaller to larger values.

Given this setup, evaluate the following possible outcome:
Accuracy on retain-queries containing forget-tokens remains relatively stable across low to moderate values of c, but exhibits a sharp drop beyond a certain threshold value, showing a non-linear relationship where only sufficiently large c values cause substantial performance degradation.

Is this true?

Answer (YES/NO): NO